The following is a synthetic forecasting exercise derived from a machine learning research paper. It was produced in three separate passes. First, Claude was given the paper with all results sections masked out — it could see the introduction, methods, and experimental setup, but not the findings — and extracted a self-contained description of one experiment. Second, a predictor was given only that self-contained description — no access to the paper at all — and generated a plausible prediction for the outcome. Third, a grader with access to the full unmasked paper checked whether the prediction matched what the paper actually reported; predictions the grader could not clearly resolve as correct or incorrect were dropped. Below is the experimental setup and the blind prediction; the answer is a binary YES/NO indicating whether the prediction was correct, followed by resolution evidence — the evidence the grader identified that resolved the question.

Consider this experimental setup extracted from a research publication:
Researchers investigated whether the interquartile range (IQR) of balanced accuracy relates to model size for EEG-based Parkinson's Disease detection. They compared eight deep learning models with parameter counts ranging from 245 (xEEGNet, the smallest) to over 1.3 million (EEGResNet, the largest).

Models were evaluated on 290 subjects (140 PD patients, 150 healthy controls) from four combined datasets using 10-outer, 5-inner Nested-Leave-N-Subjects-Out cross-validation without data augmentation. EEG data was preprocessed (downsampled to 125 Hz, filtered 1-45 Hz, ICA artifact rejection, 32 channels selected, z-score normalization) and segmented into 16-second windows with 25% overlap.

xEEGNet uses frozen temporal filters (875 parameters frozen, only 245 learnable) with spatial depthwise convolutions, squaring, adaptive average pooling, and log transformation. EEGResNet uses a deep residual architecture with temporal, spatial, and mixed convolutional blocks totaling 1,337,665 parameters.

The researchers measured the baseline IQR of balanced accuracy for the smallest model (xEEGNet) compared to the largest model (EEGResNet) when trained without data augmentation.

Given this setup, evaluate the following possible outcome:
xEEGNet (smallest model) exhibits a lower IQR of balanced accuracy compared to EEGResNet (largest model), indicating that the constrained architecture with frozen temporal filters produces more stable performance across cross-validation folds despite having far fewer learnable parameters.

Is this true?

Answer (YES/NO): NO